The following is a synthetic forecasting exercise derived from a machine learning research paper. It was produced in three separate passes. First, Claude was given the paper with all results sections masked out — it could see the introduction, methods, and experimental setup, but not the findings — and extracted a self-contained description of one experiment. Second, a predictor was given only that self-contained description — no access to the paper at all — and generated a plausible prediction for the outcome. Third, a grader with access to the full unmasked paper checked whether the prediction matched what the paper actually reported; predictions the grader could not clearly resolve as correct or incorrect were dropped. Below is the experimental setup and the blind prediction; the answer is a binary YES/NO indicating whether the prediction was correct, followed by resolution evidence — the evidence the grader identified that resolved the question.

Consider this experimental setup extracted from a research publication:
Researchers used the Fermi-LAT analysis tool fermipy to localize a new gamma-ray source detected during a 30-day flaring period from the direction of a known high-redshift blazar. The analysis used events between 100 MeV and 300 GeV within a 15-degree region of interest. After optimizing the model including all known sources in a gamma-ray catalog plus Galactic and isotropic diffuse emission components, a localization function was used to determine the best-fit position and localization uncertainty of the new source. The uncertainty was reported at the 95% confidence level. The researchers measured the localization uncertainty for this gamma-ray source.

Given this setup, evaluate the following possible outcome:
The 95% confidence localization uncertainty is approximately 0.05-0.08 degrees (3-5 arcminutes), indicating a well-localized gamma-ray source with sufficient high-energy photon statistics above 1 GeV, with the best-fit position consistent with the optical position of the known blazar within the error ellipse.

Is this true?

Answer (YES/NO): NO